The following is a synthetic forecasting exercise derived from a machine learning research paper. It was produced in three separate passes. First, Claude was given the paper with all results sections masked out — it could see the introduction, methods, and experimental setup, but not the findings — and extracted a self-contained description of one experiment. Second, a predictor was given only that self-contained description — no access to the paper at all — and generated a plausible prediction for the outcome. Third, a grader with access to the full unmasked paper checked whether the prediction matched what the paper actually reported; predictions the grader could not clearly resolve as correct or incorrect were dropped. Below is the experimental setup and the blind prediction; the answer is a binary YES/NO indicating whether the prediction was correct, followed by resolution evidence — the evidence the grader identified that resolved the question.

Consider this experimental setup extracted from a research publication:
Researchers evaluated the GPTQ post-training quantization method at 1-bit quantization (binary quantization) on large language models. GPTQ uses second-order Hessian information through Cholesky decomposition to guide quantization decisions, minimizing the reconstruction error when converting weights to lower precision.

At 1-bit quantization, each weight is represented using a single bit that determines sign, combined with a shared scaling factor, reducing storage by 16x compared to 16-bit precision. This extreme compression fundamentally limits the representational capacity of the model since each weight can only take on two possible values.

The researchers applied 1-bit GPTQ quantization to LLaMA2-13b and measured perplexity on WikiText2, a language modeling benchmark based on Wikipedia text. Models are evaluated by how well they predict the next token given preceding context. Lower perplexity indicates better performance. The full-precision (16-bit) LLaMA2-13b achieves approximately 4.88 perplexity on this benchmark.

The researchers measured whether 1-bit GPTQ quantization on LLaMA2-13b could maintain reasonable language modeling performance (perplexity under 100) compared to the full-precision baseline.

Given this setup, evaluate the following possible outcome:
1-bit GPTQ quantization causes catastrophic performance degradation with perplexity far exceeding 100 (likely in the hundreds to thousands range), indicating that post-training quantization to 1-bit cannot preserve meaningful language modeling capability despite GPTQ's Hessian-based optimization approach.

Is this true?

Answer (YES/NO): YES